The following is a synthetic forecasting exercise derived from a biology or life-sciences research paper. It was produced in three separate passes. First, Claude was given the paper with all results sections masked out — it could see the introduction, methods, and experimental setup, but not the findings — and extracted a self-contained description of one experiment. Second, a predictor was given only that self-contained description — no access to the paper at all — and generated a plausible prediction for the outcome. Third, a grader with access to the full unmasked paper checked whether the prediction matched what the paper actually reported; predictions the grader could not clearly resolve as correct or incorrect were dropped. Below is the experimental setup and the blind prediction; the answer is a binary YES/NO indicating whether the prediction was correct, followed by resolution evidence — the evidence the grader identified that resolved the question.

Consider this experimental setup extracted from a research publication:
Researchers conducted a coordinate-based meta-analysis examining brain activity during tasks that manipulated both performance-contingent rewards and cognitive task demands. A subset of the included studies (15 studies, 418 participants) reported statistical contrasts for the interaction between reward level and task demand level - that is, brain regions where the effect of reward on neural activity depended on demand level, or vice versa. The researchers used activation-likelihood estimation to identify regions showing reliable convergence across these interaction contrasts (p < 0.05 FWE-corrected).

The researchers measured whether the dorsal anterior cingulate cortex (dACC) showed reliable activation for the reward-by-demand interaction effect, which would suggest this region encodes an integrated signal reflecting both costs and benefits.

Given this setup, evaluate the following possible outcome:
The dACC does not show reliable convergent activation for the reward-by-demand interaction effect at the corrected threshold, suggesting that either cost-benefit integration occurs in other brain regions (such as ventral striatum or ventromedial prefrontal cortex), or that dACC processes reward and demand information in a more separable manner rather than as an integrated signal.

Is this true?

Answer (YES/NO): NO